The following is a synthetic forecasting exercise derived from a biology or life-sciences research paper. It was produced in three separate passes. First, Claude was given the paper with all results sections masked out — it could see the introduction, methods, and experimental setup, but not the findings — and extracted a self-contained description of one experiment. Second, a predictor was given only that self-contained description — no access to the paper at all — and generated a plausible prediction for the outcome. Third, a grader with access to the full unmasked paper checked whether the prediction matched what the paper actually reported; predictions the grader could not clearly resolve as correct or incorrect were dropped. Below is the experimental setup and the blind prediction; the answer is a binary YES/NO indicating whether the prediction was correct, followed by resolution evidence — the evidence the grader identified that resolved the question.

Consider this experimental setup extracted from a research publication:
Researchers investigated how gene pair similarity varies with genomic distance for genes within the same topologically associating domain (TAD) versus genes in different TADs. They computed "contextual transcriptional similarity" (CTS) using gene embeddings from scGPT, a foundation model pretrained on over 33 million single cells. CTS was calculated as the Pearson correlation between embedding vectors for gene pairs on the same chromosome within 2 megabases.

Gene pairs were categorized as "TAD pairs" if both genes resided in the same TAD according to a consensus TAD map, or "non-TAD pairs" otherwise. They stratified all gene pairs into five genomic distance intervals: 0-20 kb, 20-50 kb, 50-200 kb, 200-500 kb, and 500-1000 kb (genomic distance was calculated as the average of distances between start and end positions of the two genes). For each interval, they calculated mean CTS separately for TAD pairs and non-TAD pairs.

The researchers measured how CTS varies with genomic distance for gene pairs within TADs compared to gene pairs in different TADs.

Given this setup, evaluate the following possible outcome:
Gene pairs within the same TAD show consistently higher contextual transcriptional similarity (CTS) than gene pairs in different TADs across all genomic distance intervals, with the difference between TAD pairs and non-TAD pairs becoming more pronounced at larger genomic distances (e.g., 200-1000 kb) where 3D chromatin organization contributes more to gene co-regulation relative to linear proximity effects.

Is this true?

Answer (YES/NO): NO